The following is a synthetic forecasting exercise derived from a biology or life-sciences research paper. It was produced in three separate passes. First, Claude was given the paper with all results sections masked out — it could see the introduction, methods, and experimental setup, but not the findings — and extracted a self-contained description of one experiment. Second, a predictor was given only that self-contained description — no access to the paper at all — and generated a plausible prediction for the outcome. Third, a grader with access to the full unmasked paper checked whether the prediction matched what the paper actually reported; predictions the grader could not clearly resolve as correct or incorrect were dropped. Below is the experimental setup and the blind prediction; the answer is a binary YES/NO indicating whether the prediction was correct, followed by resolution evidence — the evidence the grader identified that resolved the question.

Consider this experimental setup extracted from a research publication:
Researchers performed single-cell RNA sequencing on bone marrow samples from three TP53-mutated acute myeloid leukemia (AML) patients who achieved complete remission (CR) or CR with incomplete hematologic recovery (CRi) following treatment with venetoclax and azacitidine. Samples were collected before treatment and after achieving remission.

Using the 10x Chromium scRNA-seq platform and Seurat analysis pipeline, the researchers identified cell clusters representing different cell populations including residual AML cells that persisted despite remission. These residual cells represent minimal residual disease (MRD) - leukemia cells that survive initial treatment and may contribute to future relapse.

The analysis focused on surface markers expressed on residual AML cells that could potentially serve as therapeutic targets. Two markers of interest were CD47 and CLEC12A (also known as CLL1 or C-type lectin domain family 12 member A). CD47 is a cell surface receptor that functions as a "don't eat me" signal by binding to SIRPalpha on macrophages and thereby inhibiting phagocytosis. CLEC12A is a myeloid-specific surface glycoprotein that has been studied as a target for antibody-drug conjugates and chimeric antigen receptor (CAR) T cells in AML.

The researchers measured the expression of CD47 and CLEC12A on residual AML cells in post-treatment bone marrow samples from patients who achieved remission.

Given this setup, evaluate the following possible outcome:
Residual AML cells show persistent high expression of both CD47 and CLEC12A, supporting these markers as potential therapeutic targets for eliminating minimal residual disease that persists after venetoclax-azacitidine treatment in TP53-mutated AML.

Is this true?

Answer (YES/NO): NO